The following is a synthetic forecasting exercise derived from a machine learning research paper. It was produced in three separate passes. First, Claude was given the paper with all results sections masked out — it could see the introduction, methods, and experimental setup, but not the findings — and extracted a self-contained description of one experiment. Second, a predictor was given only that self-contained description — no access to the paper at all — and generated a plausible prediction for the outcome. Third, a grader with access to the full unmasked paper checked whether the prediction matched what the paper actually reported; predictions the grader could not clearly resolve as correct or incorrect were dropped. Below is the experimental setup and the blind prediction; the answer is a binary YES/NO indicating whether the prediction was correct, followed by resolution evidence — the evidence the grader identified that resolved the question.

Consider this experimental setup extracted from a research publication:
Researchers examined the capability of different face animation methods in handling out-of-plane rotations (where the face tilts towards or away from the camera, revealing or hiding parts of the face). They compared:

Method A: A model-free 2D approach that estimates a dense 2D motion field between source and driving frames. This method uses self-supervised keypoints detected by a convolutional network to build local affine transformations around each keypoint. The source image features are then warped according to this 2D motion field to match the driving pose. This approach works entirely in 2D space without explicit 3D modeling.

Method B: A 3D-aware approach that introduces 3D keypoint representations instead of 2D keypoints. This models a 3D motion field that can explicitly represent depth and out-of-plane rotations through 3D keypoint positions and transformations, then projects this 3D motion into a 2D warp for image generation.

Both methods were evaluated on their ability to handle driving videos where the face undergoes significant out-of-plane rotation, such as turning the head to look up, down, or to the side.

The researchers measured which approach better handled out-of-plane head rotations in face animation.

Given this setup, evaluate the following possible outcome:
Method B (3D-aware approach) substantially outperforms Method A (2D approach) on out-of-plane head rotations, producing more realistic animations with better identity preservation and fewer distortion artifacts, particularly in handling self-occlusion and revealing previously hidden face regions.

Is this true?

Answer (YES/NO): NO